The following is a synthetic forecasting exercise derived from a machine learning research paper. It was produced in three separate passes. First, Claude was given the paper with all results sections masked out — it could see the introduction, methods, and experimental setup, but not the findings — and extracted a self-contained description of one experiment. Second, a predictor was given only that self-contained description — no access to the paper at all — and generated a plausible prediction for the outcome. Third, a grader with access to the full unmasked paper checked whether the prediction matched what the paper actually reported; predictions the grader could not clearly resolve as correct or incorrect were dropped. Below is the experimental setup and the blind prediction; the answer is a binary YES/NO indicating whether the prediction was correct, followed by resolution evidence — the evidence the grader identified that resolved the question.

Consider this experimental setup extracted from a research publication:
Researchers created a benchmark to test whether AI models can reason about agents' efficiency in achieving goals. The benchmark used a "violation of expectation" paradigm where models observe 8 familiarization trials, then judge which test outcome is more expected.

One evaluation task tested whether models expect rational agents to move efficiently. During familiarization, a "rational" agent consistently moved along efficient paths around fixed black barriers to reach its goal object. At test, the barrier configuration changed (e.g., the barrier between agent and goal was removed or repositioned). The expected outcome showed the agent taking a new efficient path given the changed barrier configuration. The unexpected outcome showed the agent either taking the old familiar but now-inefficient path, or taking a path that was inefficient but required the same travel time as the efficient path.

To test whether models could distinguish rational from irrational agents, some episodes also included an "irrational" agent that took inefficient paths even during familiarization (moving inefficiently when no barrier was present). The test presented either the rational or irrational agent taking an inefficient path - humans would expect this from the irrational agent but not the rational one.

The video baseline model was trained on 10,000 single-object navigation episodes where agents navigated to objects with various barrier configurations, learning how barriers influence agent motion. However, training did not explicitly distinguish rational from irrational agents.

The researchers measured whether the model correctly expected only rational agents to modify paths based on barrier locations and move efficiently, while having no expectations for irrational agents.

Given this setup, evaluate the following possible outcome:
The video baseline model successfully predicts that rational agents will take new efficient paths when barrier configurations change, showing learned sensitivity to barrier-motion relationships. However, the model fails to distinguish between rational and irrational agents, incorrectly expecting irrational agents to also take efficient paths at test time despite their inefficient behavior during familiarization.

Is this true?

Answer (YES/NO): YES